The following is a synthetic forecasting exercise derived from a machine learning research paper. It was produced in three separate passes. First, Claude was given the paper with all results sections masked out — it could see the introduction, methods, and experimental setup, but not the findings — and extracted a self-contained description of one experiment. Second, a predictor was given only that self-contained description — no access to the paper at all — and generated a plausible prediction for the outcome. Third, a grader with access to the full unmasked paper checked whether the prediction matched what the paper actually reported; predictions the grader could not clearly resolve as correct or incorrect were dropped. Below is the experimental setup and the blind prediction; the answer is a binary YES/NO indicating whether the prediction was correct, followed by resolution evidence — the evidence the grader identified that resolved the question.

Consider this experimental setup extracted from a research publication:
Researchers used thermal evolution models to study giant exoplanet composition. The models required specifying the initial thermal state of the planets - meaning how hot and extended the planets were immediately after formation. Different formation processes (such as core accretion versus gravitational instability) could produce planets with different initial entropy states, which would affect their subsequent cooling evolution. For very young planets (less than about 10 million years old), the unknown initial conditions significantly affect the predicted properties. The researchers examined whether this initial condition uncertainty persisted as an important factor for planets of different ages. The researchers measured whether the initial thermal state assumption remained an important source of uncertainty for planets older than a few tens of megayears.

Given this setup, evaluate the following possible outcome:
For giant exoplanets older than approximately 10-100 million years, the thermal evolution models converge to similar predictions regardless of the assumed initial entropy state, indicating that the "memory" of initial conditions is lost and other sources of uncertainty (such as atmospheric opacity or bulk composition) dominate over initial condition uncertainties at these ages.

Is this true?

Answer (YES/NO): YES